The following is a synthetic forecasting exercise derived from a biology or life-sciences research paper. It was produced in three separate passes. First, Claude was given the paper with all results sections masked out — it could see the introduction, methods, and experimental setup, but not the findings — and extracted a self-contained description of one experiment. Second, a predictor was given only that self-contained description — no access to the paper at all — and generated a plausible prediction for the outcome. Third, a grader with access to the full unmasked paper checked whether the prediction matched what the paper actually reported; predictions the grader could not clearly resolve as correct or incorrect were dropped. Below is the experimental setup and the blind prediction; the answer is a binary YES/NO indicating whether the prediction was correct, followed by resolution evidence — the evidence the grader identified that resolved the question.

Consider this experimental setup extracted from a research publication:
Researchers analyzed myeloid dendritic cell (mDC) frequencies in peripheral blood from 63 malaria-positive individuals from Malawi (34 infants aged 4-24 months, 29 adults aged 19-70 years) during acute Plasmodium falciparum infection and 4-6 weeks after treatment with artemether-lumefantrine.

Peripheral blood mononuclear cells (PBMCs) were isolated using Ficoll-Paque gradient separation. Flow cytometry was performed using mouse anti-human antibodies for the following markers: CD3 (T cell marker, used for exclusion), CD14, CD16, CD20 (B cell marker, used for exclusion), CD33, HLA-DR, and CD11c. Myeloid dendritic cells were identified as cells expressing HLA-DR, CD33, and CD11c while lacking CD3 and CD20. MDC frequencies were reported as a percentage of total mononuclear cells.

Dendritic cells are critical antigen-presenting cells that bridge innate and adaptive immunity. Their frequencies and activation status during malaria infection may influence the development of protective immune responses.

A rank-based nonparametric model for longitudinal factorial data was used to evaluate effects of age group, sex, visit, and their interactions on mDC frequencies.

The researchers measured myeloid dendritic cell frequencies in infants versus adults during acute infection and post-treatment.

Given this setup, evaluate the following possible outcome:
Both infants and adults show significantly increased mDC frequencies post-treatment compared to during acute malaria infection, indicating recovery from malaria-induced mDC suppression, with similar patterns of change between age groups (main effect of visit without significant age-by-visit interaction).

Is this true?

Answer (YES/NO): NO